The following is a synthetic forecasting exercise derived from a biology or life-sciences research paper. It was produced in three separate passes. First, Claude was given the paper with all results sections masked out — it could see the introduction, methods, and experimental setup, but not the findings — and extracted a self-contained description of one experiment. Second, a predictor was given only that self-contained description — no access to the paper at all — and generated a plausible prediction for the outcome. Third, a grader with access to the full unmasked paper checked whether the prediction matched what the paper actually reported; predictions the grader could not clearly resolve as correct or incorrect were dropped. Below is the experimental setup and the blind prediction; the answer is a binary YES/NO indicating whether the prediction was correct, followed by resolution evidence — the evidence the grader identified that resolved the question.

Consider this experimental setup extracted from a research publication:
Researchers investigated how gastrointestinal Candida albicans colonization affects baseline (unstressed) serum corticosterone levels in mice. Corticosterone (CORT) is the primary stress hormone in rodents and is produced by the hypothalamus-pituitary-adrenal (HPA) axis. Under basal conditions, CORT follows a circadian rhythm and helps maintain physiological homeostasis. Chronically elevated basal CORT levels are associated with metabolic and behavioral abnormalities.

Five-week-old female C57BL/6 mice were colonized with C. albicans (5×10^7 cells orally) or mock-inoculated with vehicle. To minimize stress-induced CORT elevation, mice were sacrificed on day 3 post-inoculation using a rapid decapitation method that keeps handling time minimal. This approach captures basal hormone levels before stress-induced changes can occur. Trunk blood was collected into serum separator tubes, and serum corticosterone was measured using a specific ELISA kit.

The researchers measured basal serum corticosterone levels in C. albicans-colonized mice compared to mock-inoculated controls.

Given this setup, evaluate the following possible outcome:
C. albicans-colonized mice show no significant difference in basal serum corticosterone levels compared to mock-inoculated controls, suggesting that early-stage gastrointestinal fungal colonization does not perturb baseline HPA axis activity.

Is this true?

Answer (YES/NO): NO